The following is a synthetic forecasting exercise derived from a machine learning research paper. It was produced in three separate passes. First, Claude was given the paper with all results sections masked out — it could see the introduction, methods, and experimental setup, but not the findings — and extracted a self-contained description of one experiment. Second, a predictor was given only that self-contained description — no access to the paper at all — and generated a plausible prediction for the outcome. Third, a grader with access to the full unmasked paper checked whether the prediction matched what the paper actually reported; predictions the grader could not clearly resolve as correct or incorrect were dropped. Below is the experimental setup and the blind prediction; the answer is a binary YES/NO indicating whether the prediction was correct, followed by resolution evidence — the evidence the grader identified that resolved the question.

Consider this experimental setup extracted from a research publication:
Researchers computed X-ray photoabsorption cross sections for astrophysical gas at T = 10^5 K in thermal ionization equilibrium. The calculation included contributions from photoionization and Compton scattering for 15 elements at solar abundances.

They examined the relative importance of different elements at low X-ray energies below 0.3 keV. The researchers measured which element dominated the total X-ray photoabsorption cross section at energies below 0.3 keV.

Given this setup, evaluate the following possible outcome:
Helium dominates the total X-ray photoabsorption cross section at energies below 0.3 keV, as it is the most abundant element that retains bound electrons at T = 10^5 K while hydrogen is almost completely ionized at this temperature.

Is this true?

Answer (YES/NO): YES